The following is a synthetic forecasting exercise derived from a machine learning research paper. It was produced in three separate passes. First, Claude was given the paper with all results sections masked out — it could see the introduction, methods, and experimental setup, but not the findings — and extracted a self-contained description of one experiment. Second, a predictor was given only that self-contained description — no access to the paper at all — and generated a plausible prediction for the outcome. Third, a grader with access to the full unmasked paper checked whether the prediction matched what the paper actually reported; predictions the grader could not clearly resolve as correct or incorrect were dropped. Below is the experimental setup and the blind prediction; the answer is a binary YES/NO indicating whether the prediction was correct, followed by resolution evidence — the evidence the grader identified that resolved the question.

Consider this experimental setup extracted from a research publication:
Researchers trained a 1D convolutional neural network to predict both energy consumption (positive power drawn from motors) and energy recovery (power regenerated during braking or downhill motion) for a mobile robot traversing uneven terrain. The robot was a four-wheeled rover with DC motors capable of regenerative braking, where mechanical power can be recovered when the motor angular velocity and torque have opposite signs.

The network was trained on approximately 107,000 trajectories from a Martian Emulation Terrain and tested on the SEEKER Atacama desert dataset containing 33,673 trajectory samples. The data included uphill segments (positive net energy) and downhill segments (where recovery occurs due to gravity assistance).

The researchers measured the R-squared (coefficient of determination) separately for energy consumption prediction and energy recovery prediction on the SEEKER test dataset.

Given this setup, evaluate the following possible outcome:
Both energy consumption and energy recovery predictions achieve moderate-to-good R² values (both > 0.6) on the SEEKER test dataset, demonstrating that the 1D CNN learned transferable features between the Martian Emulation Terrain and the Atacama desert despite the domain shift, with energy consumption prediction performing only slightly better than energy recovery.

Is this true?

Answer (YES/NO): NO